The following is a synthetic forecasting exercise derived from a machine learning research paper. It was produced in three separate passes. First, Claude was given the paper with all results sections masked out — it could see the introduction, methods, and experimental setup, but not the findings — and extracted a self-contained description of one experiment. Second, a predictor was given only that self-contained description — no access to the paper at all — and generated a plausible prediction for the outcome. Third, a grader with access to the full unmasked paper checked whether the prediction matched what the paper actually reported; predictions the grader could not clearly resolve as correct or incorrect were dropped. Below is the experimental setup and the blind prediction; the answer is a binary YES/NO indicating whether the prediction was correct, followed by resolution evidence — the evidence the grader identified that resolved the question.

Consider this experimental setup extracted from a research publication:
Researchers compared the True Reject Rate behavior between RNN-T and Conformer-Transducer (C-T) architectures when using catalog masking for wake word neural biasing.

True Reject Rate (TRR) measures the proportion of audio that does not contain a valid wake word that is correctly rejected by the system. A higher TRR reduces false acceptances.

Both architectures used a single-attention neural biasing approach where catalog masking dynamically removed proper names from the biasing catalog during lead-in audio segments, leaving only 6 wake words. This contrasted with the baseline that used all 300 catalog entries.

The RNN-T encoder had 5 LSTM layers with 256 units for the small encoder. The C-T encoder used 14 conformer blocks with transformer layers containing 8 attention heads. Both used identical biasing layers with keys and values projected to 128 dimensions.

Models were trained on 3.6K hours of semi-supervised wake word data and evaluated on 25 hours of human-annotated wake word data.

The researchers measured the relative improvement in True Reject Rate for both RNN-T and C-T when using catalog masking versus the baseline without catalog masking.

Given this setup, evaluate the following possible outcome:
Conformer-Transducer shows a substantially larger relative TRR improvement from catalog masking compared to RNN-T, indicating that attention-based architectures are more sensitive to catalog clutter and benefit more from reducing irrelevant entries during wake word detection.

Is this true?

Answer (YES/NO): YES